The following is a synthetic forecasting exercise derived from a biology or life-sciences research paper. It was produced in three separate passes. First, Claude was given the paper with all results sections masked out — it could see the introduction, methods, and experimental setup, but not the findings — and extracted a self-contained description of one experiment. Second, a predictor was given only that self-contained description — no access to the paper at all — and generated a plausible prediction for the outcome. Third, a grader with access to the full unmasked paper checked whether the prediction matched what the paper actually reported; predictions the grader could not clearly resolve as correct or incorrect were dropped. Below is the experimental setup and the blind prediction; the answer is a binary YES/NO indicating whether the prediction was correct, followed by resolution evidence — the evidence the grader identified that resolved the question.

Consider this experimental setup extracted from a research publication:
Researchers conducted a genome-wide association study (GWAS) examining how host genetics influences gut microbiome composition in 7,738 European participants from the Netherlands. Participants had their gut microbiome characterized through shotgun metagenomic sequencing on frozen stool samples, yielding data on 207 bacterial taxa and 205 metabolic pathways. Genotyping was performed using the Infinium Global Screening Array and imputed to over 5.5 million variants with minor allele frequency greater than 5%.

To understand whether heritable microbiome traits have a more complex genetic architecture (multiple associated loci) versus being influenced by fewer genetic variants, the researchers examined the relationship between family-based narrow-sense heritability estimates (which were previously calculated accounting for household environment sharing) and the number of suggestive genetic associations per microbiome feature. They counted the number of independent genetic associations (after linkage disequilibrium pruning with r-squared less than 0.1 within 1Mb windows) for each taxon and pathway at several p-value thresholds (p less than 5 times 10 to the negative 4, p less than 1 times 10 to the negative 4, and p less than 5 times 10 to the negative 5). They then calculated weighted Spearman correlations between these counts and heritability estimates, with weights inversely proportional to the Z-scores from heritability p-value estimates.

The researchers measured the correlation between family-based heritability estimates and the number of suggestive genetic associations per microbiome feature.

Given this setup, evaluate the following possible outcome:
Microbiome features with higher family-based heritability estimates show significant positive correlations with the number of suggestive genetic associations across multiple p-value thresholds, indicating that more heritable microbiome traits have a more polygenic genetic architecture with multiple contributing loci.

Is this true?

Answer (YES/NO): YES